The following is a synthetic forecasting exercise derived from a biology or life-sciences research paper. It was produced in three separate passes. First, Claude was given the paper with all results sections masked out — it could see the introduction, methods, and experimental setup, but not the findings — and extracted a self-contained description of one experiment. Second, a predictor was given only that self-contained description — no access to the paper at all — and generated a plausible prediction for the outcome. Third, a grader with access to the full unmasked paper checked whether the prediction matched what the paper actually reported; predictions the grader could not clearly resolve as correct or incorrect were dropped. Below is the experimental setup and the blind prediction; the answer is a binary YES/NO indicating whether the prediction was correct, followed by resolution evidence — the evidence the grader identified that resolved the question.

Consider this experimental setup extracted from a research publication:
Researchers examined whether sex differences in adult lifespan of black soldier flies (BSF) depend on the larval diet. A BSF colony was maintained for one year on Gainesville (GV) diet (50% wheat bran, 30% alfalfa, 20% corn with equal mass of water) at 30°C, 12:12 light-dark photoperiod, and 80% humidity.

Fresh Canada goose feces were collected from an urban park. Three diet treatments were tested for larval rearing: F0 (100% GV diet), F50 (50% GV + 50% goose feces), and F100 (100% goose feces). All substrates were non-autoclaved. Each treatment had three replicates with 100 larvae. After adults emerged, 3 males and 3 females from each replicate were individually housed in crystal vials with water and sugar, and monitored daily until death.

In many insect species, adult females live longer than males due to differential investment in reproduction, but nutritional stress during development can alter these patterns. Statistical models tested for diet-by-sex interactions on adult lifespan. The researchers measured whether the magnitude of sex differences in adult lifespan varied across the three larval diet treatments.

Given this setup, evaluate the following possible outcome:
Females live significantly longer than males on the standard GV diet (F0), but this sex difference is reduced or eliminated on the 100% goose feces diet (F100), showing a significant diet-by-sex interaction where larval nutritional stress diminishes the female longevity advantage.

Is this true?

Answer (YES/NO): NO